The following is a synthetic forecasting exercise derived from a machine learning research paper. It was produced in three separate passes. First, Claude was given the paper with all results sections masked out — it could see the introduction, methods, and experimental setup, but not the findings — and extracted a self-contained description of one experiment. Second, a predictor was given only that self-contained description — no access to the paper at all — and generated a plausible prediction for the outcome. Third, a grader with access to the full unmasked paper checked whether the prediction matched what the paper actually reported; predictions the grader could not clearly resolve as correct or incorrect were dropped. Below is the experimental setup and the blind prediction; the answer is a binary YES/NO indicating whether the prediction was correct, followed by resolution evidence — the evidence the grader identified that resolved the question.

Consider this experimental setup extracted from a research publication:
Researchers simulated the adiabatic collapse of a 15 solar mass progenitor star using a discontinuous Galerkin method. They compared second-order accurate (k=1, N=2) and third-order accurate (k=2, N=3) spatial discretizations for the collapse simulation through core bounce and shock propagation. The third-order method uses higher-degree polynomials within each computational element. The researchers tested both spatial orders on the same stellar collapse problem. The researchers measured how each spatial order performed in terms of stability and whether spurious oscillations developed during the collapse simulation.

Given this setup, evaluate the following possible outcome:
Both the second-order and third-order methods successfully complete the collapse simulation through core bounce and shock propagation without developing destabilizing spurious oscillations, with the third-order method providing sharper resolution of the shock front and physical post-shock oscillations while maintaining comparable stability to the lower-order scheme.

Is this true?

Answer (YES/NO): NO